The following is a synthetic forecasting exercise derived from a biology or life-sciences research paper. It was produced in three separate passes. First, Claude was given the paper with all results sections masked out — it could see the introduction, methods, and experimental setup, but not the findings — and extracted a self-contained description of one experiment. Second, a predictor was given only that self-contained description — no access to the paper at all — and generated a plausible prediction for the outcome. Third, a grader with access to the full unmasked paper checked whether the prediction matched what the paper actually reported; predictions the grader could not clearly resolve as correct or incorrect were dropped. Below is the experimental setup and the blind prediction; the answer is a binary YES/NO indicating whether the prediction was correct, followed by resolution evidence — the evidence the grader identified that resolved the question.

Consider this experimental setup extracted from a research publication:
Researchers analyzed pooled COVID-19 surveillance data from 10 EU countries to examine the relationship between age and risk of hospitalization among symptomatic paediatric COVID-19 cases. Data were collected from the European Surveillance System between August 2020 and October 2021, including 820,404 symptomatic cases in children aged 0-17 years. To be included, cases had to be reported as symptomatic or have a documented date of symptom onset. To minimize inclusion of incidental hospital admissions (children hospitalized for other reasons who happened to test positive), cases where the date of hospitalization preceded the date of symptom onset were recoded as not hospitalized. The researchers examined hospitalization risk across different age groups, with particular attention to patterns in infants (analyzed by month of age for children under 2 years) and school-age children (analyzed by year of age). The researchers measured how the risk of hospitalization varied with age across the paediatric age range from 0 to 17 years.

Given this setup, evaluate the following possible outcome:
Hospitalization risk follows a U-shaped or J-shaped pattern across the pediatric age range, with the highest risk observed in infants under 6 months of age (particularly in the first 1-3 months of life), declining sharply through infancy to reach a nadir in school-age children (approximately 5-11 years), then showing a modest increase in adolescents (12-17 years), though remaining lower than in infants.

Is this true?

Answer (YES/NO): YES